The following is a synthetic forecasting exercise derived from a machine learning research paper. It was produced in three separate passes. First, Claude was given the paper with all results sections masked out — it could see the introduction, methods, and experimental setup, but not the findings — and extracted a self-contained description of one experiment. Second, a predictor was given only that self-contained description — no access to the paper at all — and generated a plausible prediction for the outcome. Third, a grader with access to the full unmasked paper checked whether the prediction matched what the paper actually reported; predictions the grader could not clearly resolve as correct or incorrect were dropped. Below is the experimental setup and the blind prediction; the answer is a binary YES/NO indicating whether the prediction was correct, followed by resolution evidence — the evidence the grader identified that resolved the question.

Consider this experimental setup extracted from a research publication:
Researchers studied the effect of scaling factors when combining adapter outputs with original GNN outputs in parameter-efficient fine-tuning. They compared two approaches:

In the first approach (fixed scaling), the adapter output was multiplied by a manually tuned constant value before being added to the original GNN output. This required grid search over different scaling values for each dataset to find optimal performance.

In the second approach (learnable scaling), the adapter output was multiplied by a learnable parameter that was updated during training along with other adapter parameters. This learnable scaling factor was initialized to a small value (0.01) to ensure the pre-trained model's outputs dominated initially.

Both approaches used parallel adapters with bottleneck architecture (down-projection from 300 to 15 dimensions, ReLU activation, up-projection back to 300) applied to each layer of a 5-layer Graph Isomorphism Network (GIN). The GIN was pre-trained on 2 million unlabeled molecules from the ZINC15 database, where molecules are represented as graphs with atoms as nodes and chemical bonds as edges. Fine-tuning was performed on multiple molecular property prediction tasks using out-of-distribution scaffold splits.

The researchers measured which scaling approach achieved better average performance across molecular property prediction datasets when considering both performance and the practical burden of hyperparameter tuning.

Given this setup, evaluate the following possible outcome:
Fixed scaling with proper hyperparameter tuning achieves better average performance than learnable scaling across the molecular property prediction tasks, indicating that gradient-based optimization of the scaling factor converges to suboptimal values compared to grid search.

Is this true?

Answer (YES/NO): NO